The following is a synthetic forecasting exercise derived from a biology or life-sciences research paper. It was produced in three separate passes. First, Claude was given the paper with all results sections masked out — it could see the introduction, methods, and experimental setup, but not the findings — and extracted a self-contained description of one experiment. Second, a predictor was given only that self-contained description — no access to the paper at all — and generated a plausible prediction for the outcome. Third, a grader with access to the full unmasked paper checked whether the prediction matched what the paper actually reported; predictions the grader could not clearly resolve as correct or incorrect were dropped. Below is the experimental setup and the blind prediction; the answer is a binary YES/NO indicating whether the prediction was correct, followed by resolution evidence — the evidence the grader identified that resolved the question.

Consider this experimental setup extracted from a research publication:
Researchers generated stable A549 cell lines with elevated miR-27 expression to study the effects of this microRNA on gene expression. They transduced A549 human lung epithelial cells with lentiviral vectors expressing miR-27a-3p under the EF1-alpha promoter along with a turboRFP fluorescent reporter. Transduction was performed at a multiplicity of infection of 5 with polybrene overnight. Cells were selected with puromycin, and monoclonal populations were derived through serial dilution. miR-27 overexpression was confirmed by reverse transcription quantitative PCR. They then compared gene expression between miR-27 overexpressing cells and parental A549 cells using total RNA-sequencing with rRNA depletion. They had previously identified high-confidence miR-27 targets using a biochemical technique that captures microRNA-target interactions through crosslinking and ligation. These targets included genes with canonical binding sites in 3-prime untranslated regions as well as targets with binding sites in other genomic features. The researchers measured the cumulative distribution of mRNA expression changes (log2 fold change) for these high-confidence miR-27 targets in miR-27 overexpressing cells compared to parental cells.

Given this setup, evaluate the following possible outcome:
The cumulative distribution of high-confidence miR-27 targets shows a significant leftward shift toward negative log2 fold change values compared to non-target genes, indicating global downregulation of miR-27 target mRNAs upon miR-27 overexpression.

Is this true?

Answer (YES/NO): YES